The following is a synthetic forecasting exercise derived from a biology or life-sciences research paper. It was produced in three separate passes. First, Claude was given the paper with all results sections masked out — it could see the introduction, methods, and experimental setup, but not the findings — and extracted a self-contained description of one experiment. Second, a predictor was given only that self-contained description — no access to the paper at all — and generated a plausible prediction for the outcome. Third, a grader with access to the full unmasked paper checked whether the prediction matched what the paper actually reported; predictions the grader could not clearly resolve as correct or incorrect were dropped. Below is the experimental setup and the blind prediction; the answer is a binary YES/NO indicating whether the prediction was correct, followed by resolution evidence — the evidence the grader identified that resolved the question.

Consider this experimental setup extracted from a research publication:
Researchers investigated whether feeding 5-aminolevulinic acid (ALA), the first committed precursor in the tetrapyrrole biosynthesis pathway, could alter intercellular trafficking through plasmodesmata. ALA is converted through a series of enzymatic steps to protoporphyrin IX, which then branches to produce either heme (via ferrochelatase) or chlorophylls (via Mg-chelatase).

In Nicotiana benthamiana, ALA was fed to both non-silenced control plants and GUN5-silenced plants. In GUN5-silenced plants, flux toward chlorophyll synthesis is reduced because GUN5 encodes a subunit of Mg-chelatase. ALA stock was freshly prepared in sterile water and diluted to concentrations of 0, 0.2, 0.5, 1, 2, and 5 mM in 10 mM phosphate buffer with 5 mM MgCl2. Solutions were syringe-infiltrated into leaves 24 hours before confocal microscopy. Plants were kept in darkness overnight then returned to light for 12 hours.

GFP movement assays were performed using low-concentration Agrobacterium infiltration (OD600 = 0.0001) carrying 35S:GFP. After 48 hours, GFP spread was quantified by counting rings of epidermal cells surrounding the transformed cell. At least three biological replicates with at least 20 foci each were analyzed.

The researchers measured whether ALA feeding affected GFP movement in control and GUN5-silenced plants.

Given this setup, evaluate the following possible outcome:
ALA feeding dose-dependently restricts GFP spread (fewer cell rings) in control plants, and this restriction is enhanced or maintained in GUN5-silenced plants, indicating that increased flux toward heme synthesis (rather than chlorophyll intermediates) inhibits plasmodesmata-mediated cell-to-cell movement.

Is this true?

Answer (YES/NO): NO